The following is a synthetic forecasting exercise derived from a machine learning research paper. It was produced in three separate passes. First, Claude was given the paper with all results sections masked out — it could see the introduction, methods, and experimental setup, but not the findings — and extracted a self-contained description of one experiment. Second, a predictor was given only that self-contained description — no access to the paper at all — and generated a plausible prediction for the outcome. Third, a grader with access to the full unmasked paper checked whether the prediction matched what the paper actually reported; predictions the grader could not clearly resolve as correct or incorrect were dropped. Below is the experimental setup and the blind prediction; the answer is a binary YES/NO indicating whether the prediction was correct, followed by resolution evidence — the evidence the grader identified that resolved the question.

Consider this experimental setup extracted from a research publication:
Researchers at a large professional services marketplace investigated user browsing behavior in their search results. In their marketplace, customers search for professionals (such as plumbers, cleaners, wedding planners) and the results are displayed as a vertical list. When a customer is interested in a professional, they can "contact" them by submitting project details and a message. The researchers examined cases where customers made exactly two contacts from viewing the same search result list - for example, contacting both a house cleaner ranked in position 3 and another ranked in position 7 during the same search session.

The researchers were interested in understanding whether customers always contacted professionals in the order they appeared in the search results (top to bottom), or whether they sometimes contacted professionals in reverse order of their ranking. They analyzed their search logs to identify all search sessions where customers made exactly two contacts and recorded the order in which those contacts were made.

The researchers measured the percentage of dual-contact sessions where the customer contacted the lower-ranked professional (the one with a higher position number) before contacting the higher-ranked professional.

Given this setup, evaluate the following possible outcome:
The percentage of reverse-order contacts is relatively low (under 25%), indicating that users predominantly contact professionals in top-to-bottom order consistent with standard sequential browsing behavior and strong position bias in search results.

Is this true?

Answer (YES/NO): NO